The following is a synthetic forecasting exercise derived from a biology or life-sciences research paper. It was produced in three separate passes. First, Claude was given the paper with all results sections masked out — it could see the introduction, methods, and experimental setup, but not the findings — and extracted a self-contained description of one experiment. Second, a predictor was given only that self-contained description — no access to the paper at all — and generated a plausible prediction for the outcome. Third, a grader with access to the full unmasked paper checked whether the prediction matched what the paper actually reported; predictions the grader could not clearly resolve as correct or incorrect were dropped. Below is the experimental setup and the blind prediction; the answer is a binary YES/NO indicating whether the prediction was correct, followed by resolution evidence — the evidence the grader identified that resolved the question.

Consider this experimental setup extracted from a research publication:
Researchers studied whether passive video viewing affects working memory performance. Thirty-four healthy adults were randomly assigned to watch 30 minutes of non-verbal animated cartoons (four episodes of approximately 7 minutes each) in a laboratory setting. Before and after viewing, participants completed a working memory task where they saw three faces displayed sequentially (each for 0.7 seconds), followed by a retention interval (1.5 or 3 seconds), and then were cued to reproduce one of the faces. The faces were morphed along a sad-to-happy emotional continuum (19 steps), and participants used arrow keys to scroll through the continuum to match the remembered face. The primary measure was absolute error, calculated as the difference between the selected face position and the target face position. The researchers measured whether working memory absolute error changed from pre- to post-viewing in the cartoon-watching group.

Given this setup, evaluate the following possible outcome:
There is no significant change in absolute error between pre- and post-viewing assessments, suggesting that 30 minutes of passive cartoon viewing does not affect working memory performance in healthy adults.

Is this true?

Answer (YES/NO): NO